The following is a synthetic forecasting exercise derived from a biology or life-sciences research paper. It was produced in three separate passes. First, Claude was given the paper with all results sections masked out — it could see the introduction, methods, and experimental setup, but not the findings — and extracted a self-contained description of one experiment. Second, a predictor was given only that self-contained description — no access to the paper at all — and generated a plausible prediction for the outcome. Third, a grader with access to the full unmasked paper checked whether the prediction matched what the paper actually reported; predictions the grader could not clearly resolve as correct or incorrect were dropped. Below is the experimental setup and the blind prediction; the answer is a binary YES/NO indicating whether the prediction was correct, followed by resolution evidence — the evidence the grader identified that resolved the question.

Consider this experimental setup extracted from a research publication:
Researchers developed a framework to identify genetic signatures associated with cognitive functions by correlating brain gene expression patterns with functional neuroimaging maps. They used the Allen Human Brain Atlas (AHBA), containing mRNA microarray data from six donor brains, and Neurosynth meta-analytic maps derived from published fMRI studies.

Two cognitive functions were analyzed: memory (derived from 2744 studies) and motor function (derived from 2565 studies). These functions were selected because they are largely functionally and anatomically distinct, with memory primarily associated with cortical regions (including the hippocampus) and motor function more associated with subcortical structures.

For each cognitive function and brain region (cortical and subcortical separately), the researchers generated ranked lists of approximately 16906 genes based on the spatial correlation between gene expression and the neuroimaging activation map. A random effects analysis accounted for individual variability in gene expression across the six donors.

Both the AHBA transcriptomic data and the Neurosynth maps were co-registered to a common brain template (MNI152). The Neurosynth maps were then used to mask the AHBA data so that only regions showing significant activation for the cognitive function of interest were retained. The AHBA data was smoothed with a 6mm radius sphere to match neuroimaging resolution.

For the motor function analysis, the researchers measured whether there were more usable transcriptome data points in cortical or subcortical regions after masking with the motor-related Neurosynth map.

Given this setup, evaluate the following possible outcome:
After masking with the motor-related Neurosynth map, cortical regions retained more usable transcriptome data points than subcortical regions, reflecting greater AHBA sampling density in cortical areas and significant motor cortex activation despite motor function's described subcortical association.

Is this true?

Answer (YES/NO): NO